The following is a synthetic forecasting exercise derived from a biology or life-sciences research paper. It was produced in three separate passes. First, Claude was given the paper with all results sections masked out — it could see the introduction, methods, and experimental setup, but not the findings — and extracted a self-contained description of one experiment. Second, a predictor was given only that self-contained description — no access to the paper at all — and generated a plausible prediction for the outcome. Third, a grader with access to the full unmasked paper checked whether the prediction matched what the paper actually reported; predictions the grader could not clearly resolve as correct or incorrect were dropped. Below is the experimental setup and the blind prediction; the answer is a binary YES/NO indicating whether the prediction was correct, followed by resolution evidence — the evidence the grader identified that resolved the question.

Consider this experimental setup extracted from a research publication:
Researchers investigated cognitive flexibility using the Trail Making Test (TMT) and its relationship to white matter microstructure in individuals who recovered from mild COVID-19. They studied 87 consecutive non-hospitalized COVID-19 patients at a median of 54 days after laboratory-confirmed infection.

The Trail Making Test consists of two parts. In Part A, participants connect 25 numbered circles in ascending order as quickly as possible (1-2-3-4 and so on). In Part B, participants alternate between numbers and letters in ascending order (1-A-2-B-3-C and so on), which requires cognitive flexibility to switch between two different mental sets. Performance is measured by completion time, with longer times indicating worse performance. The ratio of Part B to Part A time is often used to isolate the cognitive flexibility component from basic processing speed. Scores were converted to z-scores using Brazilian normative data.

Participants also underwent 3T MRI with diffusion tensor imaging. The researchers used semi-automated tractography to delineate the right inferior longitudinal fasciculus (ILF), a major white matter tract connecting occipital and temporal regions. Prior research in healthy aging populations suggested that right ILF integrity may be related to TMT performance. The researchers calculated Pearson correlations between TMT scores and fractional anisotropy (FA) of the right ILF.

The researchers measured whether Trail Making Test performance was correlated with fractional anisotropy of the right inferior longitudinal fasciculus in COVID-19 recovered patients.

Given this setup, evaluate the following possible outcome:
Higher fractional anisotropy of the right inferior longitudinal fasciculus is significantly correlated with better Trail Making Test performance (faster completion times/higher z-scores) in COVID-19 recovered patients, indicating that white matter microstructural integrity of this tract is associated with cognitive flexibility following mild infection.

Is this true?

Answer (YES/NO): YES